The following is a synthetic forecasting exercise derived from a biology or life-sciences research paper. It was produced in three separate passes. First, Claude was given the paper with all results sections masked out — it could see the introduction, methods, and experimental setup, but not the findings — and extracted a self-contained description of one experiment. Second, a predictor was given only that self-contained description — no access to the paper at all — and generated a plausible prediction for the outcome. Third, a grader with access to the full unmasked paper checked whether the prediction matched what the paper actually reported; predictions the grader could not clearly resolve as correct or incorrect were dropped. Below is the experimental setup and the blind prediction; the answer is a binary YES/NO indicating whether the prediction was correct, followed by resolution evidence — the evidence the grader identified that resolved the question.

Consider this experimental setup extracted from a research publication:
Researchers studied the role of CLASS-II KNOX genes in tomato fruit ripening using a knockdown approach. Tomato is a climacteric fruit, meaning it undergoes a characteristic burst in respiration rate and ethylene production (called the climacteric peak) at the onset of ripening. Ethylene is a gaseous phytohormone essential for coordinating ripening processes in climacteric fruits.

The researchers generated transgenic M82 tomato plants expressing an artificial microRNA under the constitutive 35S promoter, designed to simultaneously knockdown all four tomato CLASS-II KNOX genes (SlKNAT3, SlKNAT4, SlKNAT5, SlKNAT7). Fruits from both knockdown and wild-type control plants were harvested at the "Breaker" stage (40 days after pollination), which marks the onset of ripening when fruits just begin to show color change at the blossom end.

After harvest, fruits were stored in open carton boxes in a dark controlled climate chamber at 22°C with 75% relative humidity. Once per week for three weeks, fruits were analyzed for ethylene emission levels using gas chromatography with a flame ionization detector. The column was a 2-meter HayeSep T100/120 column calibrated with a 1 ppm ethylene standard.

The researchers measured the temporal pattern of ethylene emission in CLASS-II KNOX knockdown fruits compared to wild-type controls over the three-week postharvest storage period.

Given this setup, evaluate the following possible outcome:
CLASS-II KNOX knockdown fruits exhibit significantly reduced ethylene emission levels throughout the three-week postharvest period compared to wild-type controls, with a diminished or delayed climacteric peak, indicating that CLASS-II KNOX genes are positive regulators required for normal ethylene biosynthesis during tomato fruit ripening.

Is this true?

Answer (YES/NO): NO